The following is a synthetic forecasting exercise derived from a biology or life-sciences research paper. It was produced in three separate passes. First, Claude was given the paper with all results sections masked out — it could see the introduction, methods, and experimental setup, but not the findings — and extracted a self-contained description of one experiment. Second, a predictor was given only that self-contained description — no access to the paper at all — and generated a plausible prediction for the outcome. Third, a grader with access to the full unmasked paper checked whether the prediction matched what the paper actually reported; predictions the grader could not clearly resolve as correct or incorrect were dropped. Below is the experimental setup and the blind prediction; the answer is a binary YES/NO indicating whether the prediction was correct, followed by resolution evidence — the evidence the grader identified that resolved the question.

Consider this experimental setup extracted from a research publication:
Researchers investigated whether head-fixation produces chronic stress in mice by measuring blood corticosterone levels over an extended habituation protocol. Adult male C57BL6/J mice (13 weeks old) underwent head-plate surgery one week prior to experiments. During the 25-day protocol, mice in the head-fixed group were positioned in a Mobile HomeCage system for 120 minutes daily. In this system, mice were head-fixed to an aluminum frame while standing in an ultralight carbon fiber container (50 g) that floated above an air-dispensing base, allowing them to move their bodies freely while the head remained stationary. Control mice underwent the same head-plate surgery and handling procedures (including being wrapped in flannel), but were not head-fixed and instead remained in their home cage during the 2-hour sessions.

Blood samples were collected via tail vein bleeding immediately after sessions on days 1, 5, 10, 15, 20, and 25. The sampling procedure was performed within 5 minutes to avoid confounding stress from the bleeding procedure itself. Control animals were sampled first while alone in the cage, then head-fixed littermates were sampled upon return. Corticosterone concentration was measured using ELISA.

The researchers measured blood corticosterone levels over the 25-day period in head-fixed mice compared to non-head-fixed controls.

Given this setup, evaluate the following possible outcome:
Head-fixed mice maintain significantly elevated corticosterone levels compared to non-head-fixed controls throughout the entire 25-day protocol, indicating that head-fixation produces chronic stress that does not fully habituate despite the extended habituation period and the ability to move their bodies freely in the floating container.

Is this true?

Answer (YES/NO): NO